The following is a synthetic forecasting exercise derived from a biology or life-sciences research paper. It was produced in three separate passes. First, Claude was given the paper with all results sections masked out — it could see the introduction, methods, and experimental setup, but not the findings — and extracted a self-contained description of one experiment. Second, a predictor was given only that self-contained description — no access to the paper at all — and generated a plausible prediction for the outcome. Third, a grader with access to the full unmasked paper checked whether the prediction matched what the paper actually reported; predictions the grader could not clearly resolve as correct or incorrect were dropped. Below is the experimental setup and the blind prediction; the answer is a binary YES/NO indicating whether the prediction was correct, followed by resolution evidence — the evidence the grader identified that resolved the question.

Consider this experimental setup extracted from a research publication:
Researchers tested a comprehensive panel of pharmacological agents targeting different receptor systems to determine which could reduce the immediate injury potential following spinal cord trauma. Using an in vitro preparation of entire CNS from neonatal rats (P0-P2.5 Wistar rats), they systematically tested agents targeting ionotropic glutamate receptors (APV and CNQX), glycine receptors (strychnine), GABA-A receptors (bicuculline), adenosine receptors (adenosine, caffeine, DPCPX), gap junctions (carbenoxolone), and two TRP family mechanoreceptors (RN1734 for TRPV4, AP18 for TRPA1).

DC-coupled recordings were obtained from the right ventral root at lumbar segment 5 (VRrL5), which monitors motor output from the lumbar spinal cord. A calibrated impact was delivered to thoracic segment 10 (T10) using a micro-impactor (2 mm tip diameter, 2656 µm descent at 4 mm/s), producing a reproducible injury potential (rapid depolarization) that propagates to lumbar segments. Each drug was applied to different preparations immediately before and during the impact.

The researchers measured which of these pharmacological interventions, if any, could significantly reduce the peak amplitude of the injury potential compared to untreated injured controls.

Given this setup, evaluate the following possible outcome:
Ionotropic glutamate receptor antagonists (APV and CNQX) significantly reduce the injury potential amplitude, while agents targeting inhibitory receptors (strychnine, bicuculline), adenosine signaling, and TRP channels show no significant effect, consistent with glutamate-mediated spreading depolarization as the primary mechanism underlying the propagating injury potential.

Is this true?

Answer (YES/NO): NO